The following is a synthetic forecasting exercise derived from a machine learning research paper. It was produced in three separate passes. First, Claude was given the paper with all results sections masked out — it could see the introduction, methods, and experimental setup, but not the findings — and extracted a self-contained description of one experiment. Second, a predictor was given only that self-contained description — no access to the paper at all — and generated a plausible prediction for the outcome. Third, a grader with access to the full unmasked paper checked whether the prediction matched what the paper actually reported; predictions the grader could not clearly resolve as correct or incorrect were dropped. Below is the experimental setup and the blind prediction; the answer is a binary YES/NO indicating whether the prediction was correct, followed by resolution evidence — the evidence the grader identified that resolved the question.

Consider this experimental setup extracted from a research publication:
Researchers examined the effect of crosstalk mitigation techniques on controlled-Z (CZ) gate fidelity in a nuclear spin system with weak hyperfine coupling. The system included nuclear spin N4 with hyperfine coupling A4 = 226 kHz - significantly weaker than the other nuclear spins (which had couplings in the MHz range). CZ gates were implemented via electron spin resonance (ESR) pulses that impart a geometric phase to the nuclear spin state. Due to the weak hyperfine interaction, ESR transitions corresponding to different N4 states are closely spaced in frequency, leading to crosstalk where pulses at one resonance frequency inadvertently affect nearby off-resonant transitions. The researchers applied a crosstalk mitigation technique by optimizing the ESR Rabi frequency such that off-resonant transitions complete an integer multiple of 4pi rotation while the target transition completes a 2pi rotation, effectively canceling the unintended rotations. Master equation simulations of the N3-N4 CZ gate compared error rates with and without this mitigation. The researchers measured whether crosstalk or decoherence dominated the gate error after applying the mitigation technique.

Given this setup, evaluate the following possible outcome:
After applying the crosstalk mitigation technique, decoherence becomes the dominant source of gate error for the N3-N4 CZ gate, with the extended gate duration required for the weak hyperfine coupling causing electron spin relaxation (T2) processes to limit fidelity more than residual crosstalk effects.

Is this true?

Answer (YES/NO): NO